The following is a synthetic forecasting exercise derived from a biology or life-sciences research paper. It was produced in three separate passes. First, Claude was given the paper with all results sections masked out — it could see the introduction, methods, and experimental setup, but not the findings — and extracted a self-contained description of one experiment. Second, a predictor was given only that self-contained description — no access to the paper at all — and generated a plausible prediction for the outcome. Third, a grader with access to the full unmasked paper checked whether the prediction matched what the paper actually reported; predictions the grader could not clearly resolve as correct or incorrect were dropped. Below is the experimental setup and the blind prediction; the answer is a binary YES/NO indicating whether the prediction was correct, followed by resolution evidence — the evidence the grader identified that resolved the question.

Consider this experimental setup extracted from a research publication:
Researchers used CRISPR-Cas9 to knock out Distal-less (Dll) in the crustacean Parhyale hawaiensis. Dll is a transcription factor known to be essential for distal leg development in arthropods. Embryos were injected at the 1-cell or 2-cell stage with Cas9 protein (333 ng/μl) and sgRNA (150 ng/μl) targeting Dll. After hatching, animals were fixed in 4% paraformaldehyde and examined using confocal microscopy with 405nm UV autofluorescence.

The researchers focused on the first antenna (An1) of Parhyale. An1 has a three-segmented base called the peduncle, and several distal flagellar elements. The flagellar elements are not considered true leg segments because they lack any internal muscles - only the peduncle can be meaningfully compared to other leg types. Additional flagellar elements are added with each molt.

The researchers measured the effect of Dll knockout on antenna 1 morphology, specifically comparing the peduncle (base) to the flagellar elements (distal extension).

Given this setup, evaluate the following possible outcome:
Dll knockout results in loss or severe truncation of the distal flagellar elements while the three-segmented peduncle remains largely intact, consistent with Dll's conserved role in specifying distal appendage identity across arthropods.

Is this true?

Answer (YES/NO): YES